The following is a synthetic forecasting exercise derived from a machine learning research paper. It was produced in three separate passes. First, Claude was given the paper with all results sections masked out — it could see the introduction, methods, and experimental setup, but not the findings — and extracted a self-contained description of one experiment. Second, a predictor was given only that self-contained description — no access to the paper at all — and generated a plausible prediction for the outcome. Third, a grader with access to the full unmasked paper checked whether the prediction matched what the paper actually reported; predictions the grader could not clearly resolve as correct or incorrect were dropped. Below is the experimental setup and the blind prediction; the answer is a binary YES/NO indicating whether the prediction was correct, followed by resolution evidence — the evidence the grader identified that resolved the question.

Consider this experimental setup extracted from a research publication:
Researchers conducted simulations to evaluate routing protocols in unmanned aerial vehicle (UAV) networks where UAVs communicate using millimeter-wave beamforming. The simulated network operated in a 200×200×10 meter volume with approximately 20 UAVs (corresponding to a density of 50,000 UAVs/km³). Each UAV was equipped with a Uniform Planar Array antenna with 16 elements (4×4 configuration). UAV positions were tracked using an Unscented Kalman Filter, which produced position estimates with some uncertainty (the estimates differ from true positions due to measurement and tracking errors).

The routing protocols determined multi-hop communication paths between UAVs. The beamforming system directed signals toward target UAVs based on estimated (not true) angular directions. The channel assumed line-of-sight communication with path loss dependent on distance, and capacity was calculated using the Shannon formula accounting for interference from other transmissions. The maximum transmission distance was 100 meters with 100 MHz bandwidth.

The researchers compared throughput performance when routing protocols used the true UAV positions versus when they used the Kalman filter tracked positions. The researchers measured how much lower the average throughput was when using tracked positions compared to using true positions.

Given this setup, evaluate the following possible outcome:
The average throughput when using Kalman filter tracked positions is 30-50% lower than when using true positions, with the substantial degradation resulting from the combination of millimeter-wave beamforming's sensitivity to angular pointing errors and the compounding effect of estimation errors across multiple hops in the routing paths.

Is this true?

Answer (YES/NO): NO